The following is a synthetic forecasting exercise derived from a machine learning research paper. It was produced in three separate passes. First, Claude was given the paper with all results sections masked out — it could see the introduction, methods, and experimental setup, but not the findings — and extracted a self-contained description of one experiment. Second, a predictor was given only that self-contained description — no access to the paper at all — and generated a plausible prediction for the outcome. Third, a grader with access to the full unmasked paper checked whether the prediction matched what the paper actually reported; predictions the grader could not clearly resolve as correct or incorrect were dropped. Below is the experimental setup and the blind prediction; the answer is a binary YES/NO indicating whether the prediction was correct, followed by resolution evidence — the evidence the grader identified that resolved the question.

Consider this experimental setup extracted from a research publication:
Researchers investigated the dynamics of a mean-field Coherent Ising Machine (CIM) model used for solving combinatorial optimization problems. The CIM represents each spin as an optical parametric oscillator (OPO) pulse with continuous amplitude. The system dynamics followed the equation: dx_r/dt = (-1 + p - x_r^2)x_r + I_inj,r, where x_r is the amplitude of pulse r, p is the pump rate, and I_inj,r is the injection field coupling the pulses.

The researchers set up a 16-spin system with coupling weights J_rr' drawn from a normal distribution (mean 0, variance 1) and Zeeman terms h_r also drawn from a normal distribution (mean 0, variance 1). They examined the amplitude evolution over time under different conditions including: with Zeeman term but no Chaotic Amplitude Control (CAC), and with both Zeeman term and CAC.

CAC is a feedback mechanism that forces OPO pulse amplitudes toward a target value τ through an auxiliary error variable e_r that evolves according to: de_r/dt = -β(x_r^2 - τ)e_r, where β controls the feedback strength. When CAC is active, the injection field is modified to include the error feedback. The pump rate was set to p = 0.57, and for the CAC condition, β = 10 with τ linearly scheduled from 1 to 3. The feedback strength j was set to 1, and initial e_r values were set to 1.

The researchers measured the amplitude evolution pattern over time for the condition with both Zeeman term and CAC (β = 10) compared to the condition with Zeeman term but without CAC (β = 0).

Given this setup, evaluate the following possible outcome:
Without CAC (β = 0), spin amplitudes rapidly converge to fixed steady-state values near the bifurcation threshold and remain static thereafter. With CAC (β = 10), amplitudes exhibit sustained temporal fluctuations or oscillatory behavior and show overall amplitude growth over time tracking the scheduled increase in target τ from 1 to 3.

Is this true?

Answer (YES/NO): NO